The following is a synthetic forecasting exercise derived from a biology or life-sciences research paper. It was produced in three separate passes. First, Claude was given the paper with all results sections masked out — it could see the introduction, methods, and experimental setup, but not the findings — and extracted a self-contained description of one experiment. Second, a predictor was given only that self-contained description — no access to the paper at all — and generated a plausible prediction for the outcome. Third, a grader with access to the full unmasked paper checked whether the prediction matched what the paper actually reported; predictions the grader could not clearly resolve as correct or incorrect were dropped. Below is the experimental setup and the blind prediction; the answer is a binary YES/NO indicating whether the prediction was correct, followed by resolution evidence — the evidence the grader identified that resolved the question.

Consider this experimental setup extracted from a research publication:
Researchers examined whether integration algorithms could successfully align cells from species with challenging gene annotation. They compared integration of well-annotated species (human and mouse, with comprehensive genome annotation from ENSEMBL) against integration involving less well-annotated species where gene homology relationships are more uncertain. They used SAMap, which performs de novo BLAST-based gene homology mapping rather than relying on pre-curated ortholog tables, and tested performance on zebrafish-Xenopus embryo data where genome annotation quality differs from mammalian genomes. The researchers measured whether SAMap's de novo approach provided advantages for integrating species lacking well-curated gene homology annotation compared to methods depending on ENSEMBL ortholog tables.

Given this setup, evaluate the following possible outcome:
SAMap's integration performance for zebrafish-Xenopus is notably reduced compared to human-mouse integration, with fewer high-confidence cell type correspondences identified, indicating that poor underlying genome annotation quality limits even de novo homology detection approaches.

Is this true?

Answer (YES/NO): NO